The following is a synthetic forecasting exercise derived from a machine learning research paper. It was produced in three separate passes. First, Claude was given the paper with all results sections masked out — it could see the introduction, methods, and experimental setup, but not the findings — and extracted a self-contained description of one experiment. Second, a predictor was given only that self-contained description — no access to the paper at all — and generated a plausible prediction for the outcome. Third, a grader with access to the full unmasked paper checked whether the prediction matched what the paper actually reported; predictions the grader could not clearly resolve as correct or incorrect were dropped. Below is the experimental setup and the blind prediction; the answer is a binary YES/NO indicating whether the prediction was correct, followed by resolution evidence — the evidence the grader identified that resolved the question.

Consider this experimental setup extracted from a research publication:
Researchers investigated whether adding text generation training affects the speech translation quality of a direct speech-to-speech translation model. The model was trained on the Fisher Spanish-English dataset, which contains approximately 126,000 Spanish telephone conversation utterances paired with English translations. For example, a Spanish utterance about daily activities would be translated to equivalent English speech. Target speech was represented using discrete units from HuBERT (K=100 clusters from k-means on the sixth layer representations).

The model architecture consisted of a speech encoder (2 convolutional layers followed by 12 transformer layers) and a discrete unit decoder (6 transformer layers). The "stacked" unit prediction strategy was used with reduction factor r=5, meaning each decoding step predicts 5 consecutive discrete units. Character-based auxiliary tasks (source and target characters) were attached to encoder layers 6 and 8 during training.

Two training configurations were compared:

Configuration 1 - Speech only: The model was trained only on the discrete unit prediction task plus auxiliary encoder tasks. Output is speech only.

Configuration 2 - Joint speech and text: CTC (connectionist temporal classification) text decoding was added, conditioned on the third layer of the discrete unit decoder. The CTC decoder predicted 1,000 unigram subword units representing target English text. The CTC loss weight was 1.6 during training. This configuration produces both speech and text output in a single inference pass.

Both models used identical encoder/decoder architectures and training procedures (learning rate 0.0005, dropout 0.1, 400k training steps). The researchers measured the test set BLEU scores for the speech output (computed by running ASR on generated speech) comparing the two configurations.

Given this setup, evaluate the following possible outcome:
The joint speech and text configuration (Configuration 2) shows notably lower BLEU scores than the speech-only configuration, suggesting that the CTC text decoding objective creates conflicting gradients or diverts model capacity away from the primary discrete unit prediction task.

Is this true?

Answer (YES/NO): NO